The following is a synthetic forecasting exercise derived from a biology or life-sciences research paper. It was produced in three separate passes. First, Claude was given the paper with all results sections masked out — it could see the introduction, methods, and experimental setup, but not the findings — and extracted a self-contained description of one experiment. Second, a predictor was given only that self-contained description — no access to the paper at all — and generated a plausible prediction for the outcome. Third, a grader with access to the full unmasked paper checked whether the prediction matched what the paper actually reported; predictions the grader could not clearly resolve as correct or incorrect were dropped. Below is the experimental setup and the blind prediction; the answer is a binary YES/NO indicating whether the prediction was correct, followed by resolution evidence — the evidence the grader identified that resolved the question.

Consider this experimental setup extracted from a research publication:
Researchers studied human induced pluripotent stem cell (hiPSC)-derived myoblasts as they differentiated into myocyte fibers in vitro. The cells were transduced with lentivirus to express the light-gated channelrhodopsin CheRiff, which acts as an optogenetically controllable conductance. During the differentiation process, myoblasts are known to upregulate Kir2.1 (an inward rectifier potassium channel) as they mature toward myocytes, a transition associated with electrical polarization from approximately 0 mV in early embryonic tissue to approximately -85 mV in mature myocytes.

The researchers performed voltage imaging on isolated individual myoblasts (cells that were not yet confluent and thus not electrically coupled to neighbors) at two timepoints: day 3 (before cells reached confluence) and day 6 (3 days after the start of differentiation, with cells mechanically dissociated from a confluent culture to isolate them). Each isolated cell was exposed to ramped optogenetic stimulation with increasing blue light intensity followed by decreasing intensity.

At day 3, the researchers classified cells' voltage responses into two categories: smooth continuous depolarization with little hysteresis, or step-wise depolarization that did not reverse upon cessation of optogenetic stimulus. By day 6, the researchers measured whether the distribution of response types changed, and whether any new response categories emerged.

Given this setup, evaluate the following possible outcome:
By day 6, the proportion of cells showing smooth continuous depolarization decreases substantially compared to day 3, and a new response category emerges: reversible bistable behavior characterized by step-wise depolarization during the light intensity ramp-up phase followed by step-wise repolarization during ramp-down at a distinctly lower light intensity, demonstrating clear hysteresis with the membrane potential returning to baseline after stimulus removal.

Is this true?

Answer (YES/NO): YES